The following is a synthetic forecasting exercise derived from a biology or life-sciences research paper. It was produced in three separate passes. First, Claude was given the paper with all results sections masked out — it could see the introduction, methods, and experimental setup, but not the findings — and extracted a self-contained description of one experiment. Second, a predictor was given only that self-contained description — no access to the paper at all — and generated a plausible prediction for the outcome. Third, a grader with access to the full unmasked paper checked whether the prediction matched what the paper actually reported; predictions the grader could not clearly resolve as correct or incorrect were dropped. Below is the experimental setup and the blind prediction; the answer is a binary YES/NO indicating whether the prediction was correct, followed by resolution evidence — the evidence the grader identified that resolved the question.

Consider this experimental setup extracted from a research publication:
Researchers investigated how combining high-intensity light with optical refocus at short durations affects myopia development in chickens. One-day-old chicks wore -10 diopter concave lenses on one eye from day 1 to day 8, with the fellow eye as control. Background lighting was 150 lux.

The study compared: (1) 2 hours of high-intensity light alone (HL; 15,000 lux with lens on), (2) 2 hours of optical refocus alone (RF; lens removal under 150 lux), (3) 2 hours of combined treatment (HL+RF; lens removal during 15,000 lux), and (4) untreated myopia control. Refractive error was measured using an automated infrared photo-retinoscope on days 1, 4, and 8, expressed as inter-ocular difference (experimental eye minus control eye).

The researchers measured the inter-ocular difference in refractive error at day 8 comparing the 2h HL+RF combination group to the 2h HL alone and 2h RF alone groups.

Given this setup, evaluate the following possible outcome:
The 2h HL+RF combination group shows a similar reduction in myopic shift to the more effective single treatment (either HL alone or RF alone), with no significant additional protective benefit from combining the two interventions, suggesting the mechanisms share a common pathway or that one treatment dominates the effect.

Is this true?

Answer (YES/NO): YES